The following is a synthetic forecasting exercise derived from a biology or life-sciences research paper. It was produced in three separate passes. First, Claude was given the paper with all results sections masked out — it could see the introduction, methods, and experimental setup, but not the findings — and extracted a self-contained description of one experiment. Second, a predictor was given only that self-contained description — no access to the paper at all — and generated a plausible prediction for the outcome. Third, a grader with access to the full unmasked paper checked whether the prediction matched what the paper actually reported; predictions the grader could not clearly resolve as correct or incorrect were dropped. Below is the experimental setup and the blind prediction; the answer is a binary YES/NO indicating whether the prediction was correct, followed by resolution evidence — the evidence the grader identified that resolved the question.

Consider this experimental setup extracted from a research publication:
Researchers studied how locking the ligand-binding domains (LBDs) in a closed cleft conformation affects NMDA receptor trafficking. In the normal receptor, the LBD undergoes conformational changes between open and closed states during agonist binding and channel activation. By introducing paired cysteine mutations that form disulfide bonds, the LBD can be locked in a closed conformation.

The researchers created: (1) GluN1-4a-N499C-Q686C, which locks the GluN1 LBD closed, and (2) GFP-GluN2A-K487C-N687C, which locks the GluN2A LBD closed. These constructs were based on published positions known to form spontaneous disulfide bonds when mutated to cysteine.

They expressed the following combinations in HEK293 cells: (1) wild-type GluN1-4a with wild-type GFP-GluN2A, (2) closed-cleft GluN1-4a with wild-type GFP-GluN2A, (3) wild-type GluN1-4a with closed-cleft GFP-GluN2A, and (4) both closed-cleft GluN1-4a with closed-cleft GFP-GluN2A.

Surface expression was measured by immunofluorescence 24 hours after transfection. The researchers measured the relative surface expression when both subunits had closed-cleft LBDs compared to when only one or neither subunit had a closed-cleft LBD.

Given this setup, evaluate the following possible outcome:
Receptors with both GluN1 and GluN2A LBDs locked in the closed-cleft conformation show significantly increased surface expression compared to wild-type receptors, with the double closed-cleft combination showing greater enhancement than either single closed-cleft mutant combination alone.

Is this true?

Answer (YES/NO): NO